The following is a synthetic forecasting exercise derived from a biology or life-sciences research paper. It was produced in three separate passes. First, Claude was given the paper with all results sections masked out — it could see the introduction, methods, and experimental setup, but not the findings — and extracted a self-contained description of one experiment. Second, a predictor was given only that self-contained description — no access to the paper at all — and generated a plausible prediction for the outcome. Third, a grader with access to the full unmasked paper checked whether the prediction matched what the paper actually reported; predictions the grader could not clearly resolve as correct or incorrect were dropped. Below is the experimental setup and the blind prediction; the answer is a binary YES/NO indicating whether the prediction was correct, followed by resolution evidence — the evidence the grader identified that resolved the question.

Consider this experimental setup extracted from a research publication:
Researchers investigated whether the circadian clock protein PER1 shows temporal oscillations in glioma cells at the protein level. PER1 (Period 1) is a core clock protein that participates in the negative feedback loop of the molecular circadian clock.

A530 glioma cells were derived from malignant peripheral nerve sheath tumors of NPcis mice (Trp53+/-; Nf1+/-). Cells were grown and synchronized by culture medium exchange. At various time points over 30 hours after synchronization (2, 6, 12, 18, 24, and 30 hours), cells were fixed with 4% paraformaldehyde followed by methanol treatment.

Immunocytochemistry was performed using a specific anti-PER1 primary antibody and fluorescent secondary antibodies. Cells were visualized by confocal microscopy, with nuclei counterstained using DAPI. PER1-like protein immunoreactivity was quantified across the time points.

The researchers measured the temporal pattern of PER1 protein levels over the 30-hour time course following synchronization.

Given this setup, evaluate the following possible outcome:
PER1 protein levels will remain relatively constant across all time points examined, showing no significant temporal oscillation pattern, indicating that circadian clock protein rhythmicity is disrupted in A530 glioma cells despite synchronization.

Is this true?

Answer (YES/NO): NO